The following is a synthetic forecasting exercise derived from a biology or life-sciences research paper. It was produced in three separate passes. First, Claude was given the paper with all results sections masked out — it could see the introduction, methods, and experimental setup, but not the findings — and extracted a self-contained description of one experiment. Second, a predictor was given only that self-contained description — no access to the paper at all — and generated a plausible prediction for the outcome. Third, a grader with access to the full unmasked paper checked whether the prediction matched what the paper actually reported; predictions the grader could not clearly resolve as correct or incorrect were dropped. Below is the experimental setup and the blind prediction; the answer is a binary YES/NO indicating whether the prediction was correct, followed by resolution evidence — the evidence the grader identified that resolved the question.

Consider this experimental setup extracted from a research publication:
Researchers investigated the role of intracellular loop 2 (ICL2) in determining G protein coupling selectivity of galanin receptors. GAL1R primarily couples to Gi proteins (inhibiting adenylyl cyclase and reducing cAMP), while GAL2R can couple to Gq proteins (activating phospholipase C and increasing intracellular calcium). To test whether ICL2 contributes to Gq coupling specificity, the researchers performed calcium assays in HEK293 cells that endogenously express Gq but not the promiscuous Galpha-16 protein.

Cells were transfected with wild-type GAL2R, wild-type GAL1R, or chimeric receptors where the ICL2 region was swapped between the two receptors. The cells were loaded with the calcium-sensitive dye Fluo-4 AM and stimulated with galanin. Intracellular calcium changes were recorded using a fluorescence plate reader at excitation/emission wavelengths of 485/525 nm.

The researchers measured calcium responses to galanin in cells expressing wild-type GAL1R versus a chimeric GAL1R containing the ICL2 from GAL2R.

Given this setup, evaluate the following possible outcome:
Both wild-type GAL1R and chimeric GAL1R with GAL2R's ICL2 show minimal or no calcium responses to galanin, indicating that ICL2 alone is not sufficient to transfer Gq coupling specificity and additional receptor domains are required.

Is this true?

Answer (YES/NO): NO